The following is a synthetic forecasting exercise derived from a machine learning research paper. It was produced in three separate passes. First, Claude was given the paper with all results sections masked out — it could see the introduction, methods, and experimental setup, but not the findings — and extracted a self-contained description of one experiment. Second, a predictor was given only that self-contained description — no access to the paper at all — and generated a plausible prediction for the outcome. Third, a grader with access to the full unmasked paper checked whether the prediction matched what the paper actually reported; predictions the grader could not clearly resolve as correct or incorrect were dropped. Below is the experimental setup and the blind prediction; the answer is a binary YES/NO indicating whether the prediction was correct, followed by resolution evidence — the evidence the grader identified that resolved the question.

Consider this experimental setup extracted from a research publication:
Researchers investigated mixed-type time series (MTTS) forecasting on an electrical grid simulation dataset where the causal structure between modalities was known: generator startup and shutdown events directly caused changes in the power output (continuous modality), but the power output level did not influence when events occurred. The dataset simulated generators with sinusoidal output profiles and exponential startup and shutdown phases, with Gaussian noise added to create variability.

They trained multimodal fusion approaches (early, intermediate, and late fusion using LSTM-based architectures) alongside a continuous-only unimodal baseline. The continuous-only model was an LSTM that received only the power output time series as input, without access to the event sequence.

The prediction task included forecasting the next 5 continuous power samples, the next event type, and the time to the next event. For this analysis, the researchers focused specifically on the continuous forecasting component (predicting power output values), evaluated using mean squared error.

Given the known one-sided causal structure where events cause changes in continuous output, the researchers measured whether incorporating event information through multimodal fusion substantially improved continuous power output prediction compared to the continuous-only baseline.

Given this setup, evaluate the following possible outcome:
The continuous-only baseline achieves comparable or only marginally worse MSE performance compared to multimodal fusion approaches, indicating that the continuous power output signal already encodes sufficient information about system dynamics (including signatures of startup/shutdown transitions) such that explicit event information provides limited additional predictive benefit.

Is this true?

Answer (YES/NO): NO